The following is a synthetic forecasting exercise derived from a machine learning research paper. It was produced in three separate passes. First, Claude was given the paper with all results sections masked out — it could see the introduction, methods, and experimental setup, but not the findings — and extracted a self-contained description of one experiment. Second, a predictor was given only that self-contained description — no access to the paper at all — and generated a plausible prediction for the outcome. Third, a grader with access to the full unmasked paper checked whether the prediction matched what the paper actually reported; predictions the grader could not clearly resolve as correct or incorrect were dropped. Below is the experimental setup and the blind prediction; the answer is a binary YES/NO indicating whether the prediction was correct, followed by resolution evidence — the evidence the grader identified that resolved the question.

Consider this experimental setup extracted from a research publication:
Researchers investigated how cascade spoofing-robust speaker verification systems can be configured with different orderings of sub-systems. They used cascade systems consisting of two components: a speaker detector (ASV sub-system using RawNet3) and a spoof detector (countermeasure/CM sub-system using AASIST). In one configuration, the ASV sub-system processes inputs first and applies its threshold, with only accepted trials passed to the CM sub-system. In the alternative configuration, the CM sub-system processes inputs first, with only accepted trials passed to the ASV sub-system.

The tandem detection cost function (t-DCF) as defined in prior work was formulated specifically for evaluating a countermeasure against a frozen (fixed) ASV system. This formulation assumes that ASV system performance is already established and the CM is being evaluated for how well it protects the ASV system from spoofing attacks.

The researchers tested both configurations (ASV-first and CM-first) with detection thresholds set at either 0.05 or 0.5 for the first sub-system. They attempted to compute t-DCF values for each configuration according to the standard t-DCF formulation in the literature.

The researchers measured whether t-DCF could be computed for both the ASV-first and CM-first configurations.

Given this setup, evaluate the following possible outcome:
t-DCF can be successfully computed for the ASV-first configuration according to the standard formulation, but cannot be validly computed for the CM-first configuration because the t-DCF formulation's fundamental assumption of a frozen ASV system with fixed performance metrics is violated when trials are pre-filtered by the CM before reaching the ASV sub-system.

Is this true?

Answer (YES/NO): YES